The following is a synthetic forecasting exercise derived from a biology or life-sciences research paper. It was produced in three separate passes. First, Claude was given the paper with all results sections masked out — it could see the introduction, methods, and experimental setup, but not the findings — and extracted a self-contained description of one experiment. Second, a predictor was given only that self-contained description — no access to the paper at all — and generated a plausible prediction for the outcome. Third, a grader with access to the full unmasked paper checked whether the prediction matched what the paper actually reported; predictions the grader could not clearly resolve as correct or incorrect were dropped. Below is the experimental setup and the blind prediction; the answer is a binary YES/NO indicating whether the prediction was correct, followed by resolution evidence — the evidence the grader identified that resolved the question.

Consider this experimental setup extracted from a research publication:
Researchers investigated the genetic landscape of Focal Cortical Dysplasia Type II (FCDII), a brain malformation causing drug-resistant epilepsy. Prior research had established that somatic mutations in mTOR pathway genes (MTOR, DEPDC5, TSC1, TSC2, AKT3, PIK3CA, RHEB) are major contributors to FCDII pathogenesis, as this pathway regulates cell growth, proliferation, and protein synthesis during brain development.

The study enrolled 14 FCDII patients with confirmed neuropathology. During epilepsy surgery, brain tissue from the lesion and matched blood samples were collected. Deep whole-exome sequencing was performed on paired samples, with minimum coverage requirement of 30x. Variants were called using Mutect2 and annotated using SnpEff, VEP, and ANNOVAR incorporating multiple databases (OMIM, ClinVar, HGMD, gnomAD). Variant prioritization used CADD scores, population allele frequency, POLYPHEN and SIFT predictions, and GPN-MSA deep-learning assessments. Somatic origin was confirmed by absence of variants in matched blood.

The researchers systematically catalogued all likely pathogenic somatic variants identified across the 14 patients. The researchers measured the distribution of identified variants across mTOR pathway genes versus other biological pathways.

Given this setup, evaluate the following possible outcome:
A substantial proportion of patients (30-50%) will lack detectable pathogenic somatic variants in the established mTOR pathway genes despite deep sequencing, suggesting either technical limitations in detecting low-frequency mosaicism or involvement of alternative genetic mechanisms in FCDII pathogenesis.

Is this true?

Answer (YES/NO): NO